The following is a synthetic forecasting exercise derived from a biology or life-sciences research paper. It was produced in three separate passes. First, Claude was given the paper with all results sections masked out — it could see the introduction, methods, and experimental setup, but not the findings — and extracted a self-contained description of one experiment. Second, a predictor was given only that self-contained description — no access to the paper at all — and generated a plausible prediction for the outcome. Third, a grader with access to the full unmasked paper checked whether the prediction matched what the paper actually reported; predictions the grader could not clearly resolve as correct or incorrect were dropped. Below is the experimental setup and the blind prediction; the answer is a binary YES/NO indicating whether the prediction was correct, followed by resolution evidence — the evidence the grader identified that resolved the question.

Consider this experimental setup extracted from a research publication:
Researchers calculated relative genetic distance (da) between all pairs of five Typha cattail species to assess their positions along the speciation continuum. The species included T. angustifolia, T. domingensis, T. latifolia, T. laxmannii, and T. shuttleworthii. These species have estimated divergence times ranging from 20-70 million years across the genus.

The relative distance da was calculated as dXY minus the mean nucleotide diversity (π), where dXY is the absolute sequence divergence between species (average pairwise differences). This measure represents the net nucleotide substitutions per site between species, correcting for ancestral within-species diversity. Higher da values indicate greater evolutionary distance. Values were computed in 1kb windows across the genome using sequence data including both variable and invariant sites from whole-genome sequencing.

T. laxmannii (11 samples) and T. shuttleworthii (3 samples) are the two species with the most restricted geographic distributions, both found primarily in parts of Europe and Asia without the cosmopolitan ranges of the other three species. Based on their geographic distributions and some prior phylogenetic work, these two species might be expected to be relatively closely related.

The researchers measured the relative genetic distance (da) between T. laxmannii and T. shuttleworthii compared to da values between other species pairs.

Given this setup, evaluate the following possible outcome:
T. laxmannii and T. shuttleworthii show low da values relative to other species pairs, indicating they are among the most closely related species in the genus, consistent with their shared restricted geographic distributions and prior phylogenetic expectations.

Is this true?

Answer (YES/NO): NO